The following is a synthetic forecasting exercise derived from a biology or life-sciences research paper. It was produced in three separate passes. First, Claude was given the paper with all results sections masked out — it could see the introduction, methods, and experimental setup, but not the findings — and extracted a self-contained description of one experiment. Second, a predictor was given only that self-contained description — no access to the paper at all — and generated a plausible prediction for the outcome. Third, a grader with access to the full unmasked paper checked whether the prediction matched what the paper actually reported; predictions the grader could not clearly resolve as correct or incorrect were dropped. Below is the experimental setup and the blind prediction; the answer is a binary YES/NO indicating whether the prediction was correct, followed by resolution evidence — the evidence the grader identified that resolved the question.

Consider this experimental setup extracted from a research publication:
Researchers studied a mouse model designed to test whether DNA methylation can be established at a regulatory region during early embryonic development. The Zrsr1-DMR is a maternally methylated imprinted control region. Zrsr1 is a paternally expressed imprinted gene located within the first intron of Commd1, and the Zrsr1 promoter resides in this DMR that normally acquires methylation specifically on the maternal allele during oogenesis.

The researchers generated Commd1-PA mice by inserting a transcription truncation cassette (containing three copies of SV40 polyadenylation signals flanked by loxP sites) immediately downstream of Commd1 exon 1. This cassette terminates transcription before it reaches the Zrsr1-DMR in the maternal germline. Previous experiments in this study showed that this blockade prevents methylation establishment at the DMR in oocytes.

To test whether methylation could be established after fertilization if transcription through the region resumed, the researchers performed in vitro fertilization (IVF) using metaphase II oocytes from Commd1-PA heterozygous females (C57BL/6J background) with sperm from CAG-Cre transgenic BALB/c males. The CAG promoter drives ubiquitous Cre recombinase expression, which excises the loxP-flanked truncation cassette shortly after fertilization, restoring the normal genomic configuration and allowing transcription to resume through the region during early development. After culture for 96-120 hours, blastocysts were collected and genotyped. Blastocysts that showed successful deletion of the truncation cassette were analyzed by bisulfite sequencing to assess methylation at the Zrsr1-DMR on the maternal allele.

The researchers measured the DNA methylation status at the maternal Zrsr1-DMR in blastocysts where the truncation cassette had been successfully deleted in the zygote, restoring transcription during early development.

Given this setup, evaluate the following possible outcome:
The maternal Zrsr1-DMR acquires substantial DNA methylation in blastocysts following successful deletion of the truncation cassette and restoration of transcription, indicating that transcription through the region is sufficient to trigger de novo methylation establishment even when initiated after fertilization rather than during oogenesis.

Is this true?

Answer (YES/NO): NO